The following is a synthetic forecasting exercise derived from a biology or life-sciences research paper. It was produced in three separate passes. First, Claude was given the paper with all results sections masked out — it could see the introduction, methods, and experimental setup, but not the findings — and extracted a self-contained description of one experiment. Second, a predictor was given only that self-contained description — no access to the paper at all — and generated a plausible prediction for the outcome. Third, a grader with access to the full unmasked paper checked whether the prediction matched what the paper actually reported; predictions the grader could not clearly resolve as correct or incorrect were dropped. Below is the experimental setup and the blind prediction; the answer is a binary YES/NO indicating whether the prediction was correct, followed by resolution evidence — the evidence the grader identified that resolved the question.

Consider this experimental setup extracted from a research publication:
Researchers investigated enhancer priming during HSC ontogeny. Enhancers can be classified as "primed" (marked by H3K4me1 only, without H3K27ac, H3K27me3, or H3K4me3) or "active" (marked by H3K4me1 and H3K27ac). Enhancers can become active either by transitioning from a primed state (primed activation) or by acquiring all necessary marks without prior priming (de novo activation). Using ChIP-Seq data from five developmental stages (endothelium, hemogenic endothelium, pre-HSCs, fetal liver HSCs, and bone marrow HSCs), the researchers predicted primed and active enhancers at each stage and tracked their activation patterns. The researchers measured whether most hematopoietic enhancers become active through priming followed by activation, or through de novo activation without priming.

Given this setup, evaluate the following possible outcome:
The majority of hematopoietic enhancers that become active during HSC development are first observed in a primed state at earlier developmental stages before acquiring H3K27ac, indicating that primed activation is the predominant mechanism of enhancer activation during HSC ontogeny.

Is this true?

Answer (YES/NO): NO